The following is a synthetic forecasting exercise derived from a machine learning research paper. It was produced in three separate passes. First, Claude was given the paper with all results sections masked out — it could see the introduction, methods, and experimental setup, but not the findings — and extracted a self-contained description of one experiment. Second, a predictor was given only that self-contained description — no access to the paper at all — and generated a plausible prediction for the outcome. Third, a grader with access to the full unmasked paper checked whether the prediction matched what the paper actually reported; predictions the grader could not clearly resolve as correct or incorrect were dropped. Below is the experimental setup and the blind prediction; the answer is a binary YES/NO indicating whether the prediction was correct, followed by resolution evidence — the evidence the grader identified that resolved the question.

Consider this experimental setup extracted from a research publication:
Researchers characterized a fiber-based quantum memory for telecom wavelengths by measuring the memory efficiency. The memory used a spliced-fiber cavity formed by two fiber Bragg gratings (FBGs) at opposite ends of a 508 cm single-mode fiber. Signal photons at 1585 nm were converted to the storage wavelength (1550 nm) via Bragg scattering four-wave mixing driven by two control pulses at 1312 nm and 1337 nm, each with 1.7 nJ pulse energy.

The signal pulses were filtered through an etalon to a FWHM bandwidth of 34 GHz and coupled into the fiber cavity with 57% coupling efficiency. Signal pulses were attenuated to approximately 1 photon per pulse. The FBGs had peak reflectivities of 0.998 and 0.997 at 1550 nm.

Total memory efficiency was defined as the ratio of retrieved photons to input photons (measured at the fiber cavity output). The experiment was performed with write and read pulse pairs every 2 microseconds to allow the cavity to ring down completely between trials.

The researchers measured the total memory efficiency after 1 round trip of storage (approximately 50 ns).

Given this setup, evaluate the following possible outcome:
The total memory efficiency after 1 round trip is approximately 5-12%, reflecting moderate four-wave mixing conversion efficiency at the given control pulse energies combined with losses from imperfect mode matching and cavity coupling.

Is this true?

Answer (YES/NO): YES